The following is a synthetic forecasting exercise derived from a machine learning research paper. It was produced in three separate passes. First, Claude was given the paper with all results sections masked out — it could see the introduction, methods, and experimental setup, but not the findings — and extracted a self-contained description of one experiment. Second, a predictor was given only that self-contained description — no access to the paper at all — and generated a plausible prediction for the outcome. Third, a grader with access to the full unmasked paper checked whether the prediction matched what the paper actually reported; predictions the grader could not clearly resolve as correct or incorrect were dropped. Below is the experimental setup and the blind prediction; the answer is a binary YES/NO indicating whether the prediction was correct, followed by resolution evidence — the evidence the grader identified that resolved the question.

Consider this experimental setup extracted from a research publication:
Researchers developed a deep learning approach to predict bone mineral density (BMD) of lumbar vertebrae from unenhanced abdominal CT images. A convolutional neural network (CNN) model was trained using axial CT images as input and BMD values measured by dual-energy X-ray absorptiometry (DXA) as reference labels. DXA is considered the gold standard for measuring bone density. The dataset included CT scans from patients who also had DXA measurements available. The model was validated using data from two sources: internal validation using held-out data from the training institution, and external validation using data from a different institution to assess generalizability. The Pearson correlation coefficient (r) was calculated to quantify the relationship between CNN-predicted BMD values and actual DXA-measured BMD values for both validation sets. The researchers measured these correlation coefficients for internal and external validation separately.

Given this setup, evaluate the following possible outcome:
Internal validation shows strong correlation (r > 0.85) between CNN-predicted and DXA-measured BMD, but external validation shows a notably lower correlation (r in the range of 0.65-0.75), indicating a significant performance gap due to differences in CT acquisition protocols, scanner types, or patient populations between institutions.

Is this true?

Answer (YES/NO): NO